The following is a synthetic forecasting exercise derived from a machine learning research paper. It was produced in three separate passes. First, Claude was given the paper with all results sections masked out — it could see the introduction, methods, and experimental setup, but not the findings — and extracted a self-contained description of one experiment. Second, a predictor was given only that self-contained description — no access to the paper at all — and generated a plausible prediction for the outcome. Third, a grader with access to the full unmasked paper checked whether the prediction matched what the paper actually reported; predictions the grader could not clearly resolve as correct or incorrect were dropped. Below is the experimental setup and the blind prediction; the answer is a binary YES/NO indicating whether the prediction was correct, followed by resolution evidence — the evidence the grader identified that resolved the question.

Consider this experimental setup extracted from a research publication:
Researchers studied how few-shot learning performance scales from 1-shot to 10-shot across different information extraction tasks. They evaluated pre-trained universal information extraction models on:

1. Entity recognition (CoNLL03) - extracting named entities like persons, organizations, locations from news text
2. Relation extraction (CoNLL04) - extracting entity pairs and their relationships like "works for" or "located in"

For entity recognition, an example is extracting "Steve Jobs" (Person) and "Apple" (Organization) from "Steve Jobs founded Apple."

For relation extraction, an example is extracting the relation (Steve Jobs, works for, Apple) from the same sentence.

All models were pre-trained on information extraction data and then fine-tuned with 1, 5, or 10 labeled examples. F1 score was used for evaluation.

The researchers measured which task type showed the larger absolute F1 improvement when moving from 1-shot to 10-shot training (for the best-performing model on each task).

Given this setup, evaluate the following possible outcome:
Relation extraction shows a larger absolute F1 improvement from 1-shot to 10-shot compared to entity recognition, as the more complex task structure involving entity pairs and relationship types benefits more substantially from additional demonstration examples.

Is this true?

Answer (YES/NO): YES